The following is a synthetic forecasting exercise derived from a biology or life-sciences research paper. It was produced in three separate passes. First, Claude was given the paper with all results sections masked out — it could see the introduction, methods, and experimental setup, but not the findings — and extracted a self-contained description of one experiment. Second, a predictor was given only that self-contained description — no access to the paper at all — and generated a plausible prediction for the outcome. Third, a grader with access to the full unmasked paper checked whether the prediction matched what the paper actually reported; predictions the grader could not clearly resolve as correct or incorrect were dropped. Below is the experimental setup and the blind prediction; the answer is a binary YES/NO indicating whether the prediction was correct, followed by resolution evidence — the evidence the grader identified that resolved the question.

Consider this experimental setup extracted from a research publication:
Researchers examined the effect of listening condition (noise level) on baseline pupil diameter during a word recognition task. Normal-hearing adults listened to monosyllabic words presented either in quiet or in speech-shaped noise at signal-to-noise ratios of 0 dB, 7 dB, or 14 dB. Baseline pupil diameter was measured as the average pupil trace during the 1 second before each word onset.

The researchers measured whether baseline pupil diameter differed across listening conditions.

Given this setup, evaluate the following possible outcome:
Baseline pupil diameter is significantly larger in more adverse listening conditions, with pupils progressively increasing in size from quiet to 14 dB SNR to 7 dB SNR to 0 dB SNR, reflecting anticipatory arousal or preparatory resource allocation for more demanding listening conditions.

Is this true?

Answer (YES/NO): NO